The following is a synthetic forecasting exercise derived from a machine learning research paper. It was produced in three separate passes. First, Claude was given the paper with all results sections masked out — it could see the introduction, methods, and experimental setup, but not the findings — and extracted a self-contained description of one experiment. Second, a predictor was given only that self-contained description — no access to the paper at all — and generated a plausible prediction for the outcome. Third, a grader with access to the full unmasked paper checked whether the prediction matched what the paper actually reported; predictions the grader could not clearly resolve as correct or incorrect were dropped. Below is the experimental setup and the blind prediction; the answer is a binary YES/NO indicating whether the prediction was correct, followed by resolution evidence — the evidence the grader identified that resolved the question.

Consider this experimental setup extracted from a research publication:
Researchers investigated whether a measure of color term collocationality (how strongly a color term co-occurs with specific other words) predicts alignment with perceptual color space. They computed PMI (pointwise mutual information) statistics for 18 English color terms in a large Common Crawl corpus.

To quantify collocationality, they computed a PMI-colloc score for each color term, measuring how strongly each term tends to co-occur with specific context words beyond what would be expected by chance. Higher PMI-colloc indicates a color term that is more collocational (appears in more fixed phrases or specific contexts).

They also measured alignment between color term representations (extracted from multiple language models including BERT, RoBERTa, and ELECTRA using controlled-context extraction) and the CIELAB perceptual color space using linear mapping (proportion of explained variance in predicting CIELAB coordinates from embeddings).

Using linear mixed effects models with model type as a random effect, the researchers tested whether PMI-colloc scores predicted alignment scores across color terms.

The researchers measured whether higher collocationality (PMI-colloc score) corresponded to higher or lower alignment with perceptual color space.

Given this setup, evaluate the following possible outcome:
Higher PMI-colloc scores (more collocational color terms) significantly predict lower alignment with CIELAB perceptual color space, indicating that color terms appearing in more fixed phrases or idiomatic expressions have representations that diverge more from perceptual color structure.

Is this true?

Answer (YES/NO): YES